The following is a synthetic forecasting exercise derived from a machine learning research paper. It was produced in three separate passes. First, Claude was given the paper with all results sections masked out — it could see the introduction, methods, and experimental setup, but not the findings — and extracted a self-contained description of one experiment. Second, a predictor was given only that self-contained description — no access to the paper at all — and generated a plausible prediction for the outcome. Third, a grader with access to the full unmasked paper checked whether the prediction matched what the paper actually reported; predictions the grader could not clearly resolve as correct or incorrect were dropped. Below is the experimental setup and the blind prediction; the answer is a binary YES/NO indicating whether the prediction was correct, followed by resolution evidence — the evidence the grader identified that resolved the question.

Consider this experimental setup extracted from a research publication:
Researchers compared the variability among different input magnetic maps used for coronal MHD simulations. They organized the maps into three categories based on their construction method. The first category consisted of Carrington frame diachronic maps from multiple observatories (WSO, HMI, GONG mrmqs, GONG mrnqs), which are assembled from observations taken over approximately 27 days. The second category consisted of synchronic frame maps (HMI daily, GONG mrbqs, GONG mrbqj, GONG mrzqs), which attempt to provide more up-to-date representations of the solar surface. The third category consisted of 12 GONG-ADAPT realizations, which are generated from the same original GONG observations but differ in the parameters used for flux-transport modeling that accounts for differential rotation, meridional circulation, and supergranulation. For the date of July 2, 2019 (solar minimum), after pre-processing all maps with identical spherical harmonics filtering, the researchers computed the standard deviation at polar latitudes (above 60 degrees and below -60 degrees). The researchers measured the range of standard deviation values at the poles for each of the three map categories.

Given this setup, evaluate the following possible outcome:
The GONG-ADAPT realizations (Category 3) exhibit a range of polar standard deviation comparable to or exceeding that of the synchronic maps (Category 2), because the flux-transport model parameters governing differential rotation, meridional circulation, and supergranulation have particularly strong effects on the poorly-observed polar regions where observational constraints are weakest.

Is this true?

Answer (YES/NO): NO